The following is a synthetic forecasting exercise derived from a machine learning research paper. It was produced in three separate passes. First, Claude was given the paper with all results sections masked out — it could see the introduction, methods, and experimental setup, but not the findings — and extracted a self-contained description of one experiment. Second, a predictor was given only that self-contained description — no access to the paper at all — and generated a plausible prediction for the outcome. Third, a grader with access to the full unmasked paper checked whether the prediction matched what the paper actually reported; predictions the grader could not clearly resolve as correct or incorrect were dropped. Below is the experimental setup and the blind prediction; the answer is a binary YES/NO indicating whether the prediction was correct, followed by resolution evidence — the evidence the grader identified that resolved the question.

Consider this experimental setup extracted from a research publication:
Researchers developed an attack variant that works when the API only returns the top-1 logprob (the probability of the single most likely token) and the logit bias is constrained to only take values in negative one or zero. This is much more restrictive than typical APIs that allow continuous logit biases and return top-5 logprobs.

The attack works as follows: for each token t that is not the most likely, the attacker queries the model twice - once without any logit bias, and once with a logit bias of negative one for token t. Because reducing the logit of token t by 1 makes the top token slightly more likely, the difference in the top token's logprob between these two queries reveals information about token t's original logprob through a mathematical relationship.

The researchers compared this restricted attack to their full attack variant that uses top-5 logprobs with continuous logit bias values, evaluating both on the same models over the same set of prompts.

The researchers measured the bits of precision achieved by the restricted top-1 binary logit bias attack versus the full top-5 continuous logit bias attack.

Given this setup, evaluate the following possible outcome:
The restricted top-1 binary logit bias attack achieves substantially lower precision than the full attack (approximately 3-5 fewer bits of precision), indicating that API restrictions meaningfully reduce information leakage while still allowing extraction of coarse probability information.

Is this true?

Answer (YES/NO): NO